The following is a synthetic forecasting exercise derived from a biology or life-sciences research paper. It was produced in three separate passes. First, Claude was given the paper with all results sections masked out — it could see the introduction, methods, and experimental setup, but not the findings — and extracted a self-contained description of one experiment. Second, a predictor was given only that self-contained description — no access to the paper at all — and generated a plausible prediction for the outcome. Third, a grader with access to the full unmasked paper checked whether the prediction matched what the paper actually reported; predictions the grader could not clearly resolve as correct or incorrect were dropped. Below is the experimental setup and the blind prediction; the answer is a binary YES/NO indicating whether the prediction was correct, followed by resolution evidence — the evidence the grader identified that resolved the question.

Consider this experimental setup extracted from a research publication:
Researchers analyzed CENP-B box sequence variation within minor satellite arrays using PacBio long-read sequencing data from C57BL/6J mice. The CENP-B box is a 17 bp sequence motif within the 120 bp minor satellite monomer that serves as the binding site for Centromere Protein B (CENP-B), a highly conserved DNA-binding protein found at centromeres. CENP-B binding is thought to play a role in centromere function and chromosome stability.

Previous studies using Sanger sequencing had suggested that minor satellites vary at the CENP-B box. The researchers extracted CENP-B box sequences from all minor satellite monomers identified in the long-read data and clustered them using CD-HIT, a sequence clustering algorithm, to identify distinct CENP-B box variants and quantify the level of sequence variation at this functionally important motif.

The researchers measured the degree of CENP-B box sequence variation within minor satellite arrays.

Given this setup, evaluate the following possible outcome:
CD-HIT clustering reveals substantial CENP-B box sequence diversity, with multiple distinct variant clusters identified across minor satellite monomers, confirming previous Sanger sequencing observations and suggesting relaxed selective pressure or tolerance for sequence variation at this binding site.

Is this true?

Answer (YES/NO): YES